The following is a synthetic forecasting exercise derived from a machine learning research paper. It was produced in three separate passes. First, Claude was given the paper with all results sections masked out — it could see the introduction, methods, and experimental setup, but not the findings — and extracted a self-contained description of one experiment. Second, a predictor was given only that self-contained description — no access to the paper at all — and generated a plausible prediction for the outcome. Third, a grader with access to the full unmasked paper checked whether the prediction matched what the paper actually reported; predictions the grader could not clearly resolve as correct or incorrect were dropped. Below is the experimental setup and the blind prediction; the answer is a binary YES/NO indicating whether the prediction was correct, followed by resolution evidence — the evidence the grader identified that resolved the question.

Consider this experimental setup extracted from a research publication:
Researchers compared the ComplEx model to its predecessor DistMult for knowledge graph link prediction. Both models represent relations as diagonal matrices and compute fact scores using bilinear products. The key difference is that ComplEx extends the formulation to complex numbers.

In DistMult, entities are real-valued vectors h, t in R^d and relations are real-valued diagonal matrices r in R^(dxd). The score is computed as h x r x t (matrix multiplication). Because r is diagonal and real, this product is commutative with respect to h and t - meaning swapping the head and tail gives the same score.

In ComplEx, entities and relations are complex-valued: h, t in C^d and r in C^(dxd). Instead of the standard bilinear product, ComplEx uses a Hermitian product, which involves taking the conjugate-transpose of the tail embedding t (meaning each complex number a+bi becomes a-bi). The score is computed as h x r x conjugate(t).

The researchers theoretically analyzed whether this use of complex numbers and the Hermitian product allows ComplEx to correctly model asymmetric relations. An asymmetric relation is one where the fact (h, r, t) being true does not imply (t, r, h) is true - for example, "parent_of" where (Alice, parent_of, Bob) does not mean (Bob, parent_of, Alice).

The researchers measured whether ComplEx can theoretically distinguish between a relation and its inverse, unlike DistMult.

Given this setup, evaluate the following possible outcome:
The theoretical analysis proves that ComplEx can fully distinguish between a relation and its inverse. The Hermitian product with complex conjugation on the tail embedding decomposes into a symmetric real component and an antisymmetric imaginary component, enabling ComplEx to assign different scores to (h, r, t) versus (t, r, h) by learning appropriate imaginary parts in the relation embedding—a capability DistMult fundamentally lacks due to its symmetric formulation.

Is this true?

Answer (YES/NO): YES